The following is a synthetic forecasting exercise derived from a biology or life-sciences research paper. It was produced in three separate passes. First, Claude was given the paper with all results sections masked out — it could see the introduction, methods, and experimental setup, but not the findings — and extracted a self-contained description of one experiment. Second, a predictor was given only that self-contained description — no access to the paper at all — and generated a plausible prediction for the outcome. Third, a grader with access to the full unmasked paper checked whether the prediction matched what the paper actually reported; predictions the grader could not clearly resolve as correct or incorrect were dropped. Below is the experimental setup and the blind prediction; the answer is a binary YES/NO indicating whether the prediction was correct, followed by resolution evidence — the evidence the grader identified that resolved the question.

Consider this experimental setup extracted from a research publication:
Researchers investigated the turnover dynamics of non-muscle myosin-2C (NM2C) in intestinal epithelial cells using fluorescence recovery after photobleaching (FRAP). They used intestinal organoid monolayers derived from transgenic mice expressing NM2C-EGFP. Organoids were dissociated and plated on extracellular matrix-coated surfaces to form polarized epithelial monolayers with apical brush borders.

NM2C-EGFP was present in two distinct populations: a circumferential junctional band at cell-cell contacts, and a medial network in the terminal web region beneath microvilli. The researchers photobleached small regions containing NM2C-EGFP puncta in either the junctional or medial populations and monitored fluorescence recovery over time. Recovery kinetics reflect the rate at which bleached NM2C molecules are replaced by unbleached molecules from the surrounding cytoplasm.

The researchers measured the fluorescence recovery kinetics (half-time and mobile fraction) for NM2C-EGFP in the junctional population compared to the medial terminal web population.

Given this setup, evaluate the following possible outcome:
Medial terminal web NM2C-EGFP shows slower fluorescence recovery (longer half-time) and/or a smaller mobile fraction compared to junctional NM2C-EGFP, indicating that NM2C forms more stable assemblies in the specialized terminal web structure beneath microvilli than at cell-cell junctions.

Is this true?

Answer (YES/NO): NO